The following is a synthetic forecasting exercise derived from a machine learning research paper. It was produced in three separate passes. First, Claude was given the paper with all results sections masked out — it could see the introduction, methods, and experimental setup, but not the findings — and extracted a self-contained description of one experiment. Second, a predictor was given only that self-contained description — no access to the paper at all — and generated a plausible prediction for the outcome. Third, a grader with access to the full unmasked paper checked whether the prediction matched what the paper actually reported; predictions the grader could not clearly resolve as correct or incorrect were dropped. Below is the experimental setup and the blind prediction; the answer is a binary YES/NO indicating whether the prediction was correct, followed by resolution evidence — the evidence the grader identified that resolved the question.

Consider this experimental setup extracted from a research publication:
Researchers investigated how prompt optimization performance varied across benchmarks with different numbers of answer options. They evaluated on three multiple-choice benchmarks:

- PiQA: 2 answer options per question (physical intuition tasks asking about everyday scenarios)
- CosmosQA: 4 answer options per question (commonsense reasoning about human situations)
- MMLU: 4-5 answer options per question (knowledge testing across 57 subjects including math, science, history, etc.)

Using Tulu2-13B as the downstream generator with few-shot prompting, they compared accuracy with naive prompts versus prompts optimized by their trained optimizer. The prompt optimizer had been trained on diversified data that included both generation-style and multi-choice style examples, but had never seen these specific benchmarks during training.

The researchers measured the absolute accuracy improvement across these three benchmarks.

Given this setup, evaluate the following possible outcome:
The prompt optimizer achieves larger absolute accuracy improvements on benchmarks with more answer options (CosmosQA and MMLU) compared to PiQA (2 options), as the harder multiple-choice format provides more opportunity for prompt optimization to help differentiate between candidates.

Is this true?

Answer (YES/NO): NO